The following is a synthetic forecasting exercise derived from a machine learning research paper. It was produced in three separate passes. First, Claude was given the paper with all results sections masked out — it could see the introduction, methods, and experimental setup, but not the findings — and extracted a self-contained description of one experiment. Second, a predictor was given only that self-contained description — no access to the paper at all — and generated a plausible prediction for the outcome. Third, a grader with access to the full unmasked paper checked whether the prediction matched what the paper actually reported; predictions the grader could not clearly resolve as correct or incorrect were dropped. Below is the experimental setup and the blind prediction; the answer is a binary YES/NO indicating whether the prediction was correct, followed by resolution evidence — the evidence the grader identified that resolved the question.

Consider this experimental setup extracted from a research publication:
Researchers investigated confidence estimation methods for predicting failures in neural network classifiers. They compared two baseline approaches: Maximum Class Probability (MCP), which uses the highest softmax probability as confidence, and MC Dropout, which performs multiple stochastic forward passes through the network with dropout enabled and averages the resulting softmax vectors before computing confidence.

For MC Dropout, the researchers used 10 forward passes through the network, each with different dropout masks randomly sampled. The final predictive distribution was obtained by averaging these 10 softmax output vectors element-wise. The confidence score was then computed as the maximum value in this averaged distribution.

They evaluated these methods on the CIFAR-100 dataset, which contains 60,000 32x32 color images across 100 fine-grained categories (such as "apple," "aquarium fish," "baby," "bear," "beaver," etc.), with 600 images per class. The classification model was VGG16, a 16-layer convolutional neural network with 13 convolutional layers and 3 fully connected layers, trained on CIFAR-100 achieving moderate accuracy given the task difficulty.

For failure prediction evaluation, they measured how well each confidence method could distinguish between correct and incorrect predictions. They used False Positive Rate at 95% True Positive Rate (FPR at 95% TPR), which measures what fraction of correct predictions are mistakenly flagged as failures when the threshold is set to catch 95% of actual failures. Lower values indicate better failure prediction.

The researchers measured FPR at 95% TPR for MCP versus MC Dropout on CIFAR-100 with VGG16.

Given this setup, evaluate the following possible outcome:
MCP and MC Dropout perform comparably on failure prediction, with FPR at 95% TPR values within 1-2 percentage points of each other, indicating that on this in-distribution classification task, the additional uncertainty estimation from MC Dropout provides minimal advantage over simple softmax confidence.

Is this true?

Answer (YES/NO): NO